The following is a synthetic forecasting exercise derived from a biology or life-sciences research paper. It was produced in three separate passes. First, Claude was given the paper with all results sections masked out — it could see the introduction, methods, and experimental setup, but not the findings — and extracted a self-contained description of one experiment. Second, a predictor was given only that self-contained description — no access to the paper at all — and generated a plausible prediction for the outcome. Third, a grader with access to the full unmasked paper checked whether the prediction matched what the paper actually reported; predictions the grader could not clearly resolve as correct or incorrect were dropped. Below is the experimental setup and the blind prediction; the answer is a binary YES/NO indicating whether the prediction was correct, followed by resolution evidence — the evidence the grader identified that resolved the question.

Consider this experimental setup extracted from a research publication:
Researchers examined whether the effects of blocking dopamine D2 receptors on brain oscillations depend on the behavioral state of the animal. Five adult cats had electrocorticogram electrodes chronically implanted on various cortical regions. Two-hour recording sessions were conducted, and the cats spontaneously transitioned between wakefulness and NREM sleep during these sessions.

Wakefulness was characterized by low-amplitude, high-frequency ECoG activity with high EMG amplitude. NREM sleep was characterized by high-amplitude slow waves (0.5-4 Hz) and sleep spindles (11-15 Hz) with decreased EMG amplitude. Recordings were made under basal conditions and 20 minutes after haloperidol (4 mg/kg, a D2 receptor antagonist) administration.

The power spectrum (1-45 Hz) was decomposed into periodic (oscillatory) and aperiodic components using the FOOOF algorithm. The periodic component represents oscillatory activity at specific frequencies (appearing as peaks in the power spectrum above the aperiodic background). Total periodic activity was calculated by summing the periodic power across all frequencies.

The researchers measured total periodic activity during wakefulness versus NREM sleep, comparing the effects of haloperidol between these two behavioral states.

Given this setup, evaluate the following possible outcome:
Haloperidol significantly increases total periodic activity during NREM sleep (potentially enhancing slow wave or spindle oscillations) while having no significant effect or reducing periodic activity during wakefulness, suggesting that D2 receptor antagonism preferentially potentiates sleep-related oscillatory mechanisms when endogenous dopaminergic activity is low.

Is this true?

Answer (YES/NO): NO